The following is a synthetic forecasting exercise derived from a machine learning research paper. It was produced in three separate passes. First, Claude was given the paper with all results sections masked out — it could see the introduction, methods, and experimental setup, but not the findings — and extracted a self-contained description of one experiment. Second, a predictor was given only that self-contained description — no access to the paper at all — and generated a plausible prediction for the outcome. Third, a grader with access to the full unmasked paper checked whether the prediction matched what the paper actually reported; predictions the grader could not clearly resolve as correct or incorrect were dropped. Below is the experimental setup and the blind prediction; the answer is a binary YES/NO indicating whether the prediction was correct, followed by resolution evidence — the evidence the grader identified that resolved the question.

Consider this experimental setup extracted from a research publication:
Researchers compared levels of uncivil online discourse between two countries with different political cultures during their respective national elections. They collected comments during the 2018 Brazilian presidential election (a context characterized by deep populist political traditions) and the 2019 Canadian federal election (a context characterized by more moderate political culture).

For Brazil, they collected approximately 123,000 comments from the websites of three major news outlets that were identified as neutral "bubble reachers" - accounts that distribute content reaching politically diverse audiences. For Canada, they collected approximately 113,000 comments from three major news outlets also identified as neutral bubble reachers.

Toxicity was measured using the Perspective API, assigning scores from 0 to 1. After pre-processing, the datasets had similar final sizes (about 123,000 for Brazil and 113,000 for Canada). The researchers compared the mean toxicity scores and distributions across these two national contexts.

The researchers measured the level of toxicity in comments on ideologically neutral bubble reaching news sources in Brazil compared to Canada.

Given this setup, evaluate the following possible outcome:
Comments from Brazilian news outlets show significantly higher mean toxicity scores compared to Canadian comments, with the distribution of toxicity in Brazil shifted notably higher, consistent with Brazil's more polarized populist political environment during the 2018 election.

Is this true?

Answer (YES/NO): YES